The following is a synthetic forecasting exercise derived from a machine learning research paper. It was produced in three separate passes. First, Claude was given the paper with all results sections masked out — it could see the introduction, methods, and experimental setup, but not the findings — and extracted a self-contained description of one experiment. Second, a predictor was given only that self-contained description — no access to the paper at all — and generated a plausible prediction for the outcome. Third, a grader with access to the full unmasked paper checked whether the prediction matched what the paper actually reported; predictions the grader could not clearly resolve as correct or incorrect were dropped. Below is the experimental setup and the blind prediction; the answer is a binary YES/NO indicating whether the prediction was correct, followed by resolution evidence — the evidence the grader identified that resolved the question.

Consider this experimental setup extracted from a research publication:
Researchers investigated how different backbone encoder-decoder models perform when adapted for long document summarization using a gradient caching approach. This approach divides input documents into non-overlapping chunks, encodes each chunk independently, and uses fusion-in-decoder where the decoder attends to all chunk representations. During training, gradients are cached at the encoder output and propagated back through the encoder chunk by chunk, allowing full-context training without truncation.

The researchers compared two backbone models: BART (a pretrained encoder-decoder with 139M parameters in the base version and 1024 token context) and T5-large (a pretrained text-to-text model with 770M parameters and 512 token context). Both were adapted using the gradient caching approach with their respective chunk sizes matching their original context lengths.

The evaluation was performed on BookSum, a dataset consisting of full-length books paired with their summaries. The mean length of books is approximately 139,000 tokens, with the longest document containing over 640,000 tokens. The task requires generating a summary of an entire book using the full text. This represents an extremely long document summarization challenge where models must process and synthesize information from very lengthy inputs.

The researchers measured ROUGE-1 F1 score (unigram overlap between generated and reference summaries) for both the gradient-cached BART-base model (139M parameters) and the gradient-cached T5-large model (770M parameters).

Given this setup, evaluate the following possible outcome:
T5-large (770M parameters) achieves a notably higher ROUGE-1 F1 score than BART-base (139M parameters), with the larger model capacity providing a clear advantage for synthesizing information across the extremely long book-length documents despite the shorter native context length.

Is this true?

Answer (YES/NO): NO